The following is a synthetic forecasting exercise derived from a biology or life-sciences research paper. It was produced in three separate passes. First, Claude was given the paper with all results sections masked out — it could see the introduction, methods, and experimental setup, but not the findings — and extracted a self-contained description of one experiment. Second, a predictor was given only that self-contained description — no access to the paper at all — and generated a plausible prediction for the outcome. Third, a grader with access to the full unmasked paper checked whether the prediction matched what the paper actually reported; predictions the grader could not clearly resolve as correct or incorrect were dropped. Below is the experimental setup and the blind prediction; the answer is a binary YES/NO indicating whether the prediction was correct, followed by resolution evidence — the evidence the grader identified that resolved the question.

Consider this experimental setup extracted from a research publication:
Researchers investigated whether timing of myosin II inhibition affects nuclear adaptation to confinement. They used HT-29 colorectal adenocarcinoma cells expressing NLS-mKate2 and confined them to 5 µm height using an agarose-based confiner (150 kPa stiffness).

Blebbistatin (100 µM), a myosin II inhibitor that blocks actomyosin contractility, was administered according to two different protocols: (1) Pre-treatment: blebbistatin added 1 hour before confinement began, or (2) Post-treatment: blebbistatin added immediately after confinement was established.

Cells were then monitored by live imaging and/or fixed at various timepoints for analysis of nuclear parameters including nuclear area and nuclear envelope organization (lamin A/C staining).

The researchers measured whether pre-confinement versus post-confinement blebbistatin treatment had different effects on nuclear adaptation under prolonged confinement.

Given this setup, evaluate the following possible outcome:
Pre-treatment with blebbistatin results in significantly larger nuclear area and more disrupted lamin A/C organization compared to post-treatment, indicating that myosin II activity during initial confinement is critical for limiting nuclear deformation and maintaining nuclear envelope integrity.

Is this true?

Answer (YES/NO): NO